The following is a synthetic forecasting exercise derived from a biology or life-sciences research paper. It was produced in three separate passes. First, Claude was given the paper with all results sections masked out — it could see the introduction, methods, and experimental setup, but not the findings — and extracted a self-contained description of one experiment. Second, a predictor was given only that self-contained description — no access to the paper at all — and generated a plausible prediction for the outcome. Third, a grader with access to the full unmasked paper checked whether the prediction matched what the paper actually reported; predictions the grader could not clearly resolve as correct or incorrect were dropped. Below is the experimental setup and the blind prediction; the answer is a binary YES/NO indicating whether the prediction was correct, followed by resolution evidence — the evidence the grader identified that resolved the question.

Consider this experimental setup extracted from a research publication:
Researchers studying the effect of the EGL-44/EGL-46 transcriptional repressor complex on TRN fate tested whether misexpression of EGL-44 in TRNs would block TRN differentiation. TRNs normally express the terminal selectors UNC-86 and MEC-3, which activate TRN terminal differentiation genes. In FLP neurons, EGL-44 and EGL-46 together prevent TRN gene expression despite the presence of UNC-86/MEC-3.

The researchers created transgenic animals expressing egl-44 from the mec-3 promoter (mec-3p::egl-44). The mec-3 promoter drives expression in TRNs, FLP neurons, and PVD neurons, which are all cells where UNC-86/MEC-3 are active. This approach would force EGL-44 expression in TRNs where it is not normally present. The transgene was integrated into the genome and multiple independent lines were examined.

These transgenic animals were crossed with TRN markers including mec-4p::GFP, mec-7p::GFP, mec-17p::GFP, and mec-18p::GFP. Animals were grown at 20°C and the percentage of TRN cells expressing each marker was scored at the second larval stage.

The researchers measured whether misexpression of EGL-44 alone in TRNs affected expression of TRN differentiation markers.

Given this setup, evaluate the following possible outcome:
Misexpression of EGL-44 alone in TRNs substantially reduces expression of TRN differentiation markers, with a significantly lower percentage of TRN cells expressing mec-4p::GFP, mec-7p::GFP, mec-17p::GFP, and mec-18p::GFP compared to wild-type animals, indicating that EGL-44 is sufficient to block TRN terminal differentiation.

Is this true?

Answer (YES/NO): YES